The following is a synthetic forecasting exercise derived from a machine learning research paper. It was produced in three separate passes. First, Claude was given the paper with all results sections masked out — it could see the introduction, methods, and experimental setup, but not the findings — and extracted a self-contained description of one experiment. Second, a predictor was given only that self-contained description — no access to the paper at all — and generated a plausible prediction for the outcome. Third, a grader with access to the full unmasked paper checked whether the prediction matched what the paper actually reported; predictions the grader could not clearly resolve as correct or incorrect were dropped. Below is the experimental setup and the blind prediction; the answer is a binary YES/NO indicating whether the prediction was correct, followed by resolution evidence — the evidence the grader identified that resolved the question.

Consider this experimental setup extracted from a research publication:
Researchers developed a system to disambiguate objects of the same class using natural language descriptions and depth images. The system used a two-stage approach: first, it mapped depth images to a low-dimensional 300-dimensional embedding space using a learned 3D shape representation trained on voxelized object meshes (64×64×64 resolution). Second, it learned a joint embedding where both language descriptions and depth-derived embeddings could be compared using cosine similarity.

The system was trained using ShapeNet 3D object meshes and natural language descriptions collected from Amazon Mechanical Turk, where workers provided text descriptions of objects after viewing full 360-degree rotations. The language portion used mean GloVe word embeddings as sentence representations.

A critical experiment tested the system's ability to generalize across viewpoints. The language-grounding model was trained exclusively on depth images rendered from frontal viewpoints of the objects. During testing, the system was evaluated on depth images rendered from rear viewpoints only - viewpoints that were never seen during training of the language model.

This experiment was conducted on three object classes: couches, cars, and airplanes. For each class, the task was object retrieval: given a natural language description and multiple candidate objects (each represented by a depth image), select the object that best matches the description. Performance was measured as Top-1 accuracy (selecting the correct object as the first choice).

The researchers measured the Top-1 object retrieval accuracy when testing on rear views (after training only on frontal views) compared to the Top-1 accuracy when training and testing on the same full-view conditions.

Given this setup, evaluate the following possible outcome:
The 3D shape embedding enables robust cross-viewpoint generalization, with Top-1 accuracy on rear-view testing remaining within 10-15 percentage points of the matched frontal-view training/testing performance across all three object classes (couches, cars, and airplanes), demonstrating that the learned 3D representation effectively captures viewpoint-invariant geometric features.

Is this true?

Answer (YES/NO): YES